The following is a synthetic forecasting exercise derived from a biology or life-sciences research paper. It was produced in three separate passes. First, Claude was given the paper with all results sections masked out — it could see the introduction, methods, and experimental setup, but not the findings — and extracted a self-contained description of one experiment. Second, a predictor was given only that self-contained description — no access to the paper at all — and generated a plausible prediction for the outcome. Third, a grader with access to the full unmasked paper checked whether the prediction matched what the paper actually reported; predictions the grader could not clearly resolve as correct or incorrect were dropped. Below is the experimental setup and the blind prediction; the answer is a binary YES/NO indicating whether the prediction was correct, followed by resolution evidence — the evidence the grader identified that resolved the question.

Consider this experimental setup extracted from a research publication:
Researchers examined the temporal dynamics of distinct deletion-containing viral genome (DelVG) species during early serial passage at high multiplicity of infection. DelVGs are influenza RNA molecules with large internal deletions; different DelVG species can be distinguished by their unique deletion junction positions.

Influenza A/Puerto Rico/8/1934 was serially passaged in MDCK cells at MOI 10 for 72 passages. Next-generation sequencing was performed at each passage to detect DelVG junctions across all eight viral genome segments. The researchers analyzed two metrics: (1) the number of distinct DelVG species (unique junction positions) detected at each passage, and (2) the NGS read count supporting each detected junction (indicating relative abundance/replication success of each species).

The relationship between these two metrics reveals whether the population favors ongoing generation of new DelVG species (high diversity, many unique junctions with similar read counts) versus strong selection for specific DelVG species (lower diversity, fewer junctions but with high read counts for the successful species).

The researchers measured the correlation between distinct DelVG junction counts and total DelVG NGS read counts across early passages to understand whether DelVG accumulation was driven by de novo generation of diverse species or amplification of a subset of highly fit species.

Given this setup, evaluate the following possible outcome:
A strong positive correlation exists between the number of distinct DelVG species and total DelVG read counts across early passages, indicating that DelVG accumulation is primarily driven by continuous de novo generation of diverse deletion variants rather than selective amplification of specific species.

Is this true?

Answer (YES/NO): NO